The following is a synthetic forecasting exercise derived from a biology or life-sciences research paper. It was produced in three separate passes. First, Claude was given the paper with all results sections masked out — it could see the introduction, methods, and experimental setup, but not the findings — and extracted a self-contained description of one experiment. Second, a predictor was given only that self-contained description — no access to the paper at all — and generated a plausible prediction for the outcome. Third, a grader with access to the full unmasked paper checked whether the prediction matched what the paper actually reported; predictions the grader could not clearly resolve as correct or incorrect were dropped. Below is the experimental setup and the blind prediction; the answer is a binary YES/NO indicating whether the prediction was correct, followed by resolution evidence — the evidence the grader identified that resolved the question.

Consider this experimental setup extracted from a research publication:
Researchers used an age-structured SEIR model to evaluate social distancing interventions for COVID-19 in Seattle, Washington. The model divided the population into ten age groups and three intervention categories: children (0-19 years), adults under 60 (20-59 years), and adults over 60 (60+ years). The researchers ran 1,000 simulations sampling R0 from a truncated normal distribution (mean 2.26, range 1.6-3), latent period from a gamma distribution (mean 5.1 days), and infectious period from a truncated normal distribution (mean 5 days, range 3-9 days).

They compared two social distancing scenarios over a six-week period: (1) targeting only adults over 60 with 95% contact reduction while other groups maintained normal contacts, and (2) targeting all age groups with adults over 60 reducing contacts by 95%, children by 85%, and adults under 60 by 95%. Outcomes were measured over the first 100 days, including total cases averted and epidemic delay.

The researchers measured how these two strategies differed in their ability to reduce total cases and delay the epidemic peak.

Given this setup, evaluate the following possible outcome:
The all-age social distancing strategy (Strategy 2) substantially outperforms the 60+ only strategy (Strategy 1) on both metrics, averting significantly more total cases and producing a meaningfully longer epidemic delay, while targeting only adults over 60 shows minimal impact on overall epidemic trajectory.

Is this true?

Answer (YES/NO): NO